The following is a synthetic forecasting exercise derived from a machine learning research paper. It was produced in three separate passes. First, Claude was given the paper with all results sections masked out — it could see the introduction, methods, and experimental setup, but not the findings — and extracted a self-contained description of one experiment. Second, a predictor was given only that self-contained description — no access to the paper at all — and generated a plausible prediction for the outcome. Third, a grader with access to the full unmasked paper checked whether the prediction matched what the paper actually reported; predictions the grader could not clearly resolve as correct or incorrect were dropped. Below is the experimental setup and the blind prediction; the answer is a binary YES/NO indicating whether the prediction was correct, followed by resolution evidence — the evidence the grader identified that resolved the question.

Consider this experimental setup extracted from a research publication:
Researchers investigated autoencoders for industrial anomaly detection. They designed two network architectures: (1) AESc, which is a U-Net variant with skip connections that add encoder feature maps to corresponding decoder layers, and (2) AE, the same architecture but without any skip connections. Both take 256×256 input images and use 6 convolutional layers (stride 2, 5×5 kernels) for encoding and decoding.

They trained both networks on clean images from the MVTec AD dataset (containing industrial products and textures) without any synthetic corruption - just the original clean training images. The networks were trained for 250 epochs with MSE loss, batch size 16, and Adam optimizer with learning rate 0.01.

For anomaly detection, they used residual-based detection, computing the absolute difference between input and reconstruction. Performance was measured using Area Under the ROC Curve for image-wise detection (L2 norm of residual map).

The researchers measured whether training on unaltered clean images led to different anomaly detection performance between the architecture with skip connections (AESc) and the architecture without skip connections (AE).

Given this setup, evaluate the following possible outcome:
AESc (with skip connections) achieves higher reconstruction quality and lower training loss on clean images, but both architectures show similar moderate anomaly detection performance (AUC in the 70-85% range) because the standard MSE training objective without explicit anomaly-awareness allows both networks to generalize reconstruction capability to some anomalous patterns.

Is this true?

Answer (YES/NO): NO